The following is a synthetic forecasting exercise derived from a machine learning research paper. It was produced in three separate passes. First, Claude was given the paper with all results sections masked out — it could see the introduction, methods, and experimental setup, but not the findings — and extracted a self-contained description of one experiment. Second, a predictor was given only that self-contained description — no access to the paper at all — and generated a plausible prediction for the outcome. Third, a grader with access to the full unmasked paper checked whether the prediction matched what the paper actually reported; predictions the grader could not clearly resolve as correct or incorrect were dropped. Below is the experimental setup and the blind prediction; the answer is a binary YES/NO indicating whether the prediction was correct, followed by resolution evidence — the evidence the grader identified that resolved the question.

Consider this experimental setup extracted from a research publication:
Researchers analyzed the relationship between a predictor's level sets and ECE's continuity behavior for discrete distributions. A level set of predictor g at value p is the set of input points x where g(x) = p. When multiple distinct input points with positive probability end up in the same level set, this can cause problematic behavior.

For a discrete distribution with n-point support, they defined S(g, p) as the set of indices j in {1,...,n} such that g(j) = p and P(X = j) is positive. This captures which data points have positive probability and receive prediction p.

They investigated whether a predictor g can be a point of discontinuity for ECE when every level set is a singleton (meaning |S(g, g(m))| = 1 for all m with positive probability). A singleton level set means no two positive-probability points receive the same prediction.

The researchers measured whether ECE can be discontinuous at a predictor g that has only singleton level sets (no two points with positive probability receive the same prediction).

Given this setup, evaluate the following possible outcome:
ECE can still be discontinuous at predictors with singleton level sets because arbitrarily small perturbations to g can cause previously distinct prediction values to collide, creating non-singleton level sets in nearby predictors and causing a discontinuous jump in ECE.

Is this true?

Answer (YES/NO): NO